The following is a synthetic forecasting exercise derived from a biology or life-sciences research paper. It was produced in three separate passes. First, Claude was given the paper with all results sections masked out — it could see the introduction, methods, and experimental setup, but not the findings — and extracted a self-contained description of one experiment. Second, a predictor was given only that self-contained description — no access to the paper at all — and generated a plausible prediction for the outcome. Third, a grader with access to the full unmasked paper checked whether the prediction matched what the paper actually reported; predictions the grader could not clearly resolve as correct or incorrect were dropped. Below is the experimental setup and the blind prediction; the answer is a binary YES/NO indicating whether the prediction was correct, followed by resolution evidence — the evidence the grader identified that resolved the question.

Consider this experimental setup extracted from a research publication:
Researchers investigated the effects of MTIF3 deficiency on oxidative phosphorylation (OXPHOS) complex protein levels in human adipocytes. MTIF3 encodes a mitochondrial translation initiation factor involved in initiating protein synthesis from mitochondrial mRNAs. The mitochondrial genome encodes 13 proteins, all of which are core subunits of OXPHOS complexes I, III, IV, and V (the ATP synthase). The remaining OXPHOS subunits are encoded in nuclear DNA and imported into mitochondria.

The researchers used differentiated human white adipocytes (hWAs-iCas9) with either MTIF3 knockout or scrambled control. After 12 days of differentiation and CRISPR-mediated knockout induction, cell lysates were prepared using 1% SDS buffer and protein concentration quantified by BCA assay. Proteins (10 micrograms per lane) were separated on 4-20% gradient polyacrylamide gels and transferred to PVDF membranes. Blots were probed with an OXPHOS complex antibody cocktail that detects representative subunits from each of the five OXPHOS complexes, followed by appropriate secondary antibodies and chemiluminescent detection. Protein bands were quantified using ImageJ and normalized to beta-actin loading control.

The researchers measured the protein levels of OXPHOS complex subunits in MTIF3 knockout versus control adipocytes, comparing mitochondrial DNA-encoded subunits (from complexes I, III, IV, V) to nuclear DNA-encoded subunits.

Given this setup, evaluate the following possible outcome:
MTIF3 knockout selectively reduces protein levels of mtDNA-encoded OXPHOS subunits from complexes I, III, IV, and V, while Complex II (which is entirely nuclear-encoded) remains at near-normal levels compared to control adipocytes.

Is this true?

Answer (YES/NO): NO